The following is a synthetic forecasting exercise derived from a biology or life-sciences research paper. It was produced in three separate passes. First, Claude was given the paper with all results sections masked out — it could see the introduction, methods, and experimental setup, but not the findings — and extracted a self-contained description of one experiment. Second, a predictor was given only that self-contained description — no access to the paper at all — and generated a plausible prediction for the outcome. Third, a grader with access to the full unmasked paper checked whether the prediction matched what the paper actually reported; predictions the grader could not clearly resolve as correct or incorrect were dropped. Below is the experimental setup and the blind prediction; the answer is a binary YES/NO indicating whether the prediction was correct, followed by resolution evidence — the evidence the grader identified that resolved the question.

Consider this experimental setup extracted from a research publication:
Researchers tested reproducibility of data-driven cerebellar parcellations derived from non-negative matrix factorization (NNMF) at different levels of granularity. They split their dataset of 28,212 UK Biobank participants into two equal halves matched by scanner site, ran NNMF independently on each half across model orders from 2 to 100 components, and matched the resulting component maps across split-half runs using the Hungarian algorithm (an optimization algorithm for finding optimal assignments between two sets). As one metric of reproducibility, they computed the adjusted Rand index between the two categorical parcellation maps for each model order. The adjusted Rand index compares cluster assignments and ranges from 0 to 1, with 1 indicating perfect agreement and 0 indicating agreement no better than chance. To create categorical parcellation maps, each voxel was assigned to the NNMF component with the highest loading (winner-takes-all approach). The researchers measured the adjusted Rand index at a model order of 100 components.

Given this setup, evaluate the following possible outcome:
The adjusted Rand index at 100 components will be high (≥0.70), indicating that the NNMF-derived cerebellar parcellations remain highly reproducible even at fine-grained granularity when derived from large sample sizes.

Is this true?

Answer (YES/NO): NO